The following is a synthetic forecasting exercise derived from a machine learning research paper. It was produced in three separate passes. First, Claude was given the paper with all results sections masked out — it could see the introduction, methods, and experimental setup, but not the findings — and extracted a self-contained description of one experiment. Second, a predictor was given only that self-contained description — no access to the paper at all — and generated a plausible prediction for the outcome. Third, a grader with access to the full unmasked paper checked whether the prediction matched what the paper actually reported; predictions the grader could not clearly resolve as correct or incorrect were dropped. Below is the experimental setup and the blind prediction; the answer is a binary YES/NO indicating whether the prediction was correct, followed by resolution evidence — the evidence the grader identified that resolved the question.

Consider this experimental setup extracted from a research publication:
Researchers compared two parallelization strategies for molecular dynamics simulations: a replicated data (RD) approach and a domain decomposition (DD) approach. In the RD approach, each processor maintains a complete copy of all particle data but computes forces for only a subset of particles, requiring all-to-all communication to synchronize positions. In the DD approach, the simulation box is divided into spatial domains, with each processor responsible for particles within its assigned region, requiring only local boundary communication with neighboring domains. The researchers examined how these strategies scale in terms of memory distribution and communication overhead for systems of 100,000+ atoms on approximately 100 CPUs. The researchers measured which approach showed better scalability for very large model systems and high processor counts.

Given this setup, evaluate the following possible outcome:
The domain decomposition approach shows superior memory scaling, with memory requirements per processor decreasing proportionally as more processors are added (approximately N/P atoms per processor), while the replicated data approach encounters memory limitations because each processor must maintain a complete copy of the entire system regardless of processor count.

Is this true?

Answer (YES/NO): YES